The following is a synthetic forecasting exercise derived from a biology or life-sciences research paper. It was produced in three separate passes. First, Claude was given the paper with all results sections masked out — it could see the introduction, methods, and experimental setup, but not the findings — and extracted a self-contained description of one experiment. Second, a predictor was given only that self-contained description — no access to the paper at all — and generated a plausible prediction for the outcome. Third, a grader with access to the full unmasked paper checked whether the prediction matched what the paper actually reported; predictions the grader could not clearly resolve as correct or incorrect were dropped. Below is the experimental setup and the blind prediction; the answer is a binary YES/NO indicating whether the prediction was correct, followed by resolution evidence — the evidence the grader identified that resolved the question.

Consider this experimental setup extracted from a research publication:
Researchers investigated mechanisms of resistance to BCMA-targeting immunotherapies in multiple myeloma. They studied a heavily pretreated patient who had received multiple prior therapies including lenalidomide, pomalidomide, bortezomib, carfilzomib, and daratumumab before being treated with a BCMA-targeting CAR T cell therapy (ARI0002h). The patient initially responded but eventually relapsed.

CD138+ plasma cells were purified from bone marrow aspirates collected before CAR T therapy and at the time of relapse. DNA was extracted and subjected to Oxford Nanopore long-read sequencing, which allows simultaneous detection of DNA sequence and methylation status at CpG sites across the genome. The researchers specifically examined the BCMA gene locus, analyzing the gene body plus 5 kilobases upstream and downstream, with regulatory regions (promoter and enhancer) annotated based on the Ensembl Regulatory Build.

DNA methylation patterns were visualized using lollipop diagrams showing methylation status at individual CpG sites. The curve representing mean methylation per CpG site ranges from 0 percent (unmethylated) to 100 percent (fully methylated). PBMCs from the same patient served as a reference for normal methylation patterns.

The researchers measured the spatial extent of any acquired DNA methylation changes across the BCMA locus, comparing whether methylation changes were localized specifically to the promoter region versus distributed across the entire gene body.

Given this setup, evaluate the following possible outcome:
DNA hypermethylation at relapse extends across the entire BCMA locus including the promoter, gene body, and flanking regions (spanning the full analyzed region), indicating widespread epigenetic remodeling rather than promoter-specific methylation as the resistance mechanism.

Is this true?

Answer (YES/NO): YES